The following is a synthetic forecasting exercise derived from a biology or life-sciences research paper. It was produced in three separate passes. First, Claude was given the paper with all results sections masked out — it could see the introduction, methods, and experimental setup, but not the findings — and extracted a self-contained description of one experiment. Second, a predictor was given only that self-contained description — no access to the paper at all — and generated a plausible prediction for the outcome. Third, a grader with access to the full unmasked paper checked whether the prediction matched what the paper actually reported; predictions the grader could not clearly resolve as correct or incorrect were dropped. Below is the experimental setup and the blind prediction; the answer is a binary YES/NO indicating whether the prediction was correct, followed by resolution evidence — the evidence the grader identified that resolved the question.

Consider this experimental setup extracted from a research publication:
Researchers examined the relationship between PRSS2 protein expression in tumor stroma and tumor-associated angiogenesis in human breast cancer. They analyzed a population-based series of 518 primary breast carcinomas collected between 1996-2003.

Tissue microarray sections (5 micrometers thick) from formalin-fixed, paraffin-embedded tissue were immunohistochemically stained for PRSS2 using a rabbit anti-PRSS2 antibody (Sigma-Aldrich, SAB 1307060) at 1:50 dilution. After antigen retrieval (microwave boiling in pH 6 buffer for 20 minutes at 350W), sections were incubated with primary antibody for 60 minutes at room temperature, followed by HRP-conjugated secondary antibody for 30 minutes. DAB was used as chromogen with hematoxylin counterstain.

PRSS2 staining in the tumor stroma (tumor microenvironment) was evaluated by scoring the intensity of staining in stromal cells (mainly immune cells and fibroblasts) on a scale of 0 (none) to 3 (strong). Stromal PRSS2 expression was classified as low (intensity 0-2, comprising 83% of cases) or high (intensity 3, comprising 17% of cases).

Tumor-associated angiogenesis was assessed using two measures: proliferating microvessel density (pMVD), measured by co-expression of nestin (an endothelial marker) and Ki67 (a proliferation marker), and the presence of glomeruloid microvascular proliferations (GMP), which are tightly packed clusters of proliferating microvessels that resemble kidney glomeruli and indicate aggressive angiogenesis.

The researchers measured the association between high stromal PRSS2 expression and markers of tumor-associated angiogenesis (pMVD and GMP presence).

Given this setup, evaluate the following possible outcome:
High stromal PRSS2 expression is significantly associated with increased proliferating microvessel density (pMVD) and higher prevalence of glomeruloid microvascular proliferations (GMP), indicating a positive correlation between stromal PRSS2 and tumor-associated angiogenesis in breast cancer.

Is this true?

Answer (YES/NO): YES